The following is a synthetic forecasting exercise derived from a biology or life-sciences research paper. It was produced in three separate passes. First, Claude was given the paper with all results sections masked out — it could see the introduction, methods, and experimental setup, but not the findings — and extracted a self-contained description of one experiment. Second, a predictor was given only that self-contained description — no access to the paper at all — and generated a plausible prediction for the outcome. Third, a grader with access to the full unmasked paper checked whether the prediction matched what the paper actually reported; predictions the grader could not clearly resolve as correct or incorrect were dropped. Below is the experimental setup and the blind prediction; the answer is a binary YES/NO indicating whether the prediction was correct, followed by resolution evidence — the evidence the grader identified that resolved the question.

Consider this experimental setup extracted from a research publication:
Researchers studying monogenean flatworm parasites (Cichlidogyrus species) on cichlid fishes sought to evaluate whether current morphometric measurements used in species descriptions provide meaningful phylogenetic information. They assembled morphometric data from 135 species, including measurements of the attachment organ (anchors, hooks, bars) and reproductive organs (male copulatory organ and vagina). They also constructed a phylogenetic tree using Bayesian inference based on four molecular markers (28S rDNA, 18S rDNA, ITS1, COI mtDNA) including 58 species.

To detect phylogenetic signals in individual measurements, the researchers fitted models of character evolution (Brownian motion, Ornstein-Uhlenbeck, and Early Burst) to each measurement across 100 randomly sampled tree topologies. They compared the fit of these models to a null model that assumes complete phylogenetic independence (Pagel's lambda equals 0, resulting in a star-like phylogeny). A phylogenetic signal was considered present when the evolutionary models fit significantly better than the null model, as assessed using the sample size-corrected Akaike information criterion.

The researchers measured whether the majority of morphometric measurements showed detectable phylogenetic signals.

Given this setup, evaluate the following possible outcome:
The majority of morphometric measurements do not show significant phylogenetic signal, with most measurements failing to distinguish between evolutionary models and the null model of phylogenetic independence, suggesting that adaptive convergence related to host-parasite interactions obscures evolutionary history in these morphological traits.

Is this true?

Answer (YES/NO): NO